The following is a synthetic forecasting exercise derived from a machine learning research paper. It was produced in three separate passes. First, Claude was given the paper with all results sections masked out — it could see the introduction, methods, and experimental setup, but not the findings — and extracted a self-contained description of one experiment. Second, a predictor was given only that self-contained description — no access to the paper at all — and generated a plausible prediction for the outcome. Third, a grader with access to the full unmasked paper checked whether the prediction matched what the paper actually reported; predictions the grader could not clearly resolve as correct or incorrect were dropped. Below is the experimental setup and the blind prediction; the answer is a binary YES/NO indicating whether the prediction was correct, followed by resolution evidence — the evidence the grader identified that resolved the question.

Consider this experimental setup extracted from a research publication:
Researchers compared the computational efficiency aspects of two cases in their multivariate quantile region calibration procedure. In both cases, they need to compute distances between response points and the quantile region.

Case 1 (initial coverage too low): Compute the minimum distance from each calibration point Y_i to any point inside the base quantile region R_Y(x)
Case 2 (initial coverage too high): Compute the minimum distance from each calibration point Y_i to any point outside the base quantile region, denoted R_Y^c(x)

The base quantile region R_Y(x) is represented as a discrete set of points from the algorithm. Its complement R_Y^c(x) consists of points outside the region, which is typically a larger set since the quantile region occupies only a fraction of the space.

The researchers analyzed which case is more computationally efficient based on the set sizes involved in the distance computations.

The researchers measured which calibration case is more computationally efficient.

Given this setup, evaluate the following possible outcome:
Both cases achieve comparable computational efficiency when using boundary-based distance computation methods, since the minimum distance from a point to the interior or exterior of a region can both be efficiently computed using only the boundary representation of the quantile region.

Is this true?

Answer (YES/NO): NO